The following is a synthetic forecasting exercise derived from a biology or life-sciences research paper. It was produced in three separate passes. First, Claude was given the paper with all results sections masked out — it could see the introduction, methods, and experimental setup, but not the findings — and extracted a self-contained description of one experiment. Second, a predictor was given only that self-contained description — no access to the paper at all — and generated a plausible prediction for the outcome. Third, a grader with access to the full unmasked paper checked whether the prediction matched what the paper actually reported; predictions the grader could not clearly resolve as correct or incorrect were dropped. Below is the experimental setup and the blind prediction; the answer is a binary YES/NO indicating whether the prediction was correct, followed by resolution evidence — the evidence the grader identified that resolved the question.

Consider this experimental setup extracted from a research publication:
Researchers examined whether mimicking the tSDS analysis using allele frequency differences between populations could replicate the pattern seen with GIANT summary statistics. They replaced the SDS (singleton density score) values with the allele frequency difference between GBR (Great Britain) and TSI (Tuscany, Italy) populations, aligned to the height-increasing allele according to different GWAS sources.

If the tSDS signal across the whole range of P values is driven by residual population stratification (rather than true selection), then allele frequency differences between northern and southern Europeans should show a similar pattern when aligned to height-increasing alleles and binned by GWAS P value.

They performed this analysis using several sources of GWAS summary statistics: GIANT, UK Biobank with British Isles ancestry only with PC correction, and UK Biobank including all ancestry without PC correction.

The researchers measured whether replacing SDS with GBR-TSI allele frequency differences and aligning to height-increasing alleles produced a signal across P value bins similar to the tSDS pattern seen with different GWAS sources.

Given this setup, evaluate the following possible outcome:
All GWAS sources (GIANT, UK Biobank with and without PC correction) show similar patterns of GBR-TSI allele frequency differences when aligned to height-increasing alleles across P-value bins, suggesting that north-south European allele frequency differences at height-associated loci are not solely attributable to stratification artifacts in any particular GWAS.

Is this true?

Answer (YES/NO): NO